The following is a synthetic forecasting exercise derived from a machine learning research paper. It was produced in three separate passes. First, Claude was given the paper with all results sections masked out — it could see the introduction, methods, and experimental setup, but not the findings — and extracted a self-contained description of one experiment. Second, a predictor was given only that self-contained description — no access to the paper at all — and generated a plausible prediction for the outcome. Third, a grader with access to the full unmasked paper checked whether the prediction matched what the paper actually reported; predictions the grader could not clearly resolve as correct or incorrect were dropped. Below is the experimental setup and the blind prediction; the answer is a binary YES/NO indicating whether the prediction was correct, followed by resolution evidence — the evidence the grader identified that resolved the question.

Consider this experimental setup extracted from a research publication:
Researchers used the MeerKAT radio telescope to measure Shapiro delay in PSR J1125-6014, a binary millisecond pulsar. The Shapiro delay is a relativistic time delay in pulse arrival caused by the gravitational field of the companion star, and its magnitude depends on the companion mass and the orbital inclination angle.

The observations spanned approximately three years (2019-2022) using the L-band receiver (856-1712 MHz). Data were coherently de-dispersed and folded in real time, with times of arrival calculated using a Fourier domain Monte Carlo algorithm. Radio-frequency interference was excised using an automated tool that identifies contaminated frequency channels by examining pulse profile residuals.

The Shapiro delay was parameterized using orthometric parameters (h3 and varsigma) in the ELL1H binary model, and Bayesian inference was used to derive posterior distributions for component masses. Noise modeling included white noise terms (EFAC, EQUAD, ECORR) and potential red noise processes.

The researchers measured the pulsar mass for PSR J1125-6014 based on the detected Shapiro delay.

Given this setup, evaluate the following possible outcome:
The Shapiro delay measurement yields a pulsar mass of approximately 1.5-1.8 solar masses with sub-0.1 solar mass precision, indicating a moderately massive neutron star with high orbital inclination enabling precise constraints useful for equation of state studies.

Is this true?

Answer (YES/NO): NO